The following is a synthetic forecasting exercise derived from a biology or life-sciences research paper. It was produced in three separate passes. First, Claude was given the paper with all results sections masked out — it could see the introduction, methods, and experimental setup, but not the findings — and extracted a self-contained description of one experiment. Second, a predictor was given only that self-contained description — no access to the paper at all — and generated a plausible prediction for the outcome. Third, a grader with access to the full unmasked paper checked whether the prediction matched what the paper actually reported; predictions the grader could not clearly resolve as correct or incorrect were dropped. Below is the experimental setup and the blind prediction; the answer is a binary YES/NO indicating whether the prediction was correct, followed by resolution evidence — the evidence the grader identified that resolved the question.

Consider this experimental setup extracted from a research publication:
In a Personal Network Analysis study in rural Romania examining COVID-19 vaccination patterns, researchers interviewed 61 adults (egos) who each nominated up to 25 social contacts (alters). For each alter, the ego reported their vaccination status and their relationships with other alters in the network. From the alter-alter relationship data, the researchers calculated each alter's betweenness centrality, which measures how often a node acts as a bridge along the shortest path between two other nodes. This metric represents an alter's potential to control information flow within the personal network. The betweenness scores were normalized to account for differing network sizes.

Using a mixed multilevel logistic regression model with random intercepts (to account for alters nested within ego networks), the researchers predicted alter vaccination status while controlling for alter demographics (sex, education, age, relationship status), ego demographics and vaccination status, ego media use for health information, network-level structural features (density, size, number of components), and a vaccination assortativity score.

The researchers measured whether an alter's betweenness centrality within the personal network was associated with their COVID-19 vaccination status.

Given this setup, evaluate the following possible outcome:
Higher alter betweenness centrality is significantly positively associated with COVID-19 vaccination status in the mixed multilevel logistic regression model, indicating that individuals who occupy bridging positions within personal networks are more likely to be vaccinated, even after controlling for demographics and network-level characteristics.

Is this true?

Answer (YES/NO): NO